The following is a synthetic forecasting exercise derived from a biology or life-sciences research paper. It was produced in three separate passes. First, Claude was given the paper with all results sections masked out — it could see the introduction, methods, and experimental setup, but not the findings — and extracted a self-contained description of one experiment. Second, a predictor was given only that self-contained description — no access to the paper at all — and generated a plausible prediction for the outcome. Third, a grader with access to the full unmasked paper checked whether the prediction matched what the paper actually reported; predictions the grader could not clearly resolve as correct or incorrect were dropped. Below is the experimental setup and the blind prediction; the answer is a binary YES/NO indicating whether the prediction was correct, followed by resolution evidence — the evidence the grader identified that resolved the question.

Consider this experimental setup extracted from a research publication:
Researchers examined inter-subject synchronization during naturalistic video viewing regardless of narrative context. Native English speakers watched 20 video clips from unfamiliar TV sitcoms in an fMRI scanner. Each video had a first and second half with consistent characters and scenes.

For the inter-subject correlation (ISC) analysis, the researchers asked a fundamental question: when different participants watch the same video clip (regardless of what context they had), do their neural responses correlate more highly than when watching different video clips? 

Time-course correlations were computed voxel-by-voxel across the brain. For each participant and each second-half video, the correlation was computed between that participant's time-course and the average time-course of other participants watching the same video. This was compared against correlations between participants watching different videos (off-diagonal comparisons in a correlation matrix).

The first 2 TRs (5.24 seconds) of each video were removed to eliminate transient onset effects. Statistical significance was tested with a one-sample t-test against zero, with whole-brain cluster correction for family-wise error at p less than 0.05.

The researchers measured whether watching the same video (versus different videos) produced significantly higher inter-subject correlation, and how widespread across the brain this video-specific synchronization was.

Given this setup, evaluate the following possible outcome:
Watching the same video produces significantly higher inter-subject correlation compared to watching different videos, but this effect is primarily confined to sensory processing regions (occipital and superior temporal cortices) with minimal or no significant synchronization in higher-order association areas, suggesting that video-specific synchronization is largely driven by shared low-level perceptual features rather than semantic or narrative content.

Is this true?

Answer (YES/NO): NO